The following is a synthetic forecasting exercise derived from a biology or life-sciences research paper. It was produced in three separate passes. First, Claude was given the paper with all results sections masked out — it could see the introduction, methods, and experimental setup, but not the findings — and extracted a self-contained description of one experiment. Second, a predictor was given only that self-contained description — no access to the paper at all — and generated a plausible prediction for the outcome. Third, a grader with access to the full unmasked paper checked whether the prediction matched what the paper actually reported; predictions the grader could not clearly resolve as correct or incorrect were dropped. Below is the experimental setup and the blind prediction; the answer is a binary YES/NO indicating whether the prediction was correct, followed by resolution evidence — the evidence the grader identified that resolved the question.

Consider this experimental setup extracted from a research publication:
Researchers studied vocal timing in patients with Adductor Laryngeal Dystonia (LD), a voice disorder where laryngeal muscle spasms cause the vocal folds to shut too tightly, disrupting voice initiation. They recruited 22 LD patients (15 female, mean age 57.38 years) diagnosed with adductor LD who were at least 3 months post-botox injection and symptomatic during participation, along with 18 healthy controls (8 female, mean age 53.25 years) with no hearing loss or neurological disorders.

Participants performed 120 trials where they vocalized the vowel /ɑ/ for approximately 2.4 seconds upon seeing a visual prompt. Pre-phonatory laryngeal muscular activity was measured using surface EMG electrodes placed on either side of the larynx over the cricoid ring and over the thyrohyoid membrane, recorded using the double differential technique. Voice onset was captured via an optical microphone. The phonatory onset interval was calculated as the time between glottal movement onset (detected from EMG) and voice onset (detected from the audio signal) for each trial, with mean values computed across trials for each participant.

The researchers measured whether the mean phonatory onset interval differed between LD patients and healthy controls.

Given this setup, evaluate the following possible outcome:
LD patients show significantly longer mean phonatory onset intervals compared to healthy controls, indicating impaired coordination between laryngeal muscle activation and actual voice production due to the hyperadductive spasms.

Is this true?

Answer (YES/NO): YES